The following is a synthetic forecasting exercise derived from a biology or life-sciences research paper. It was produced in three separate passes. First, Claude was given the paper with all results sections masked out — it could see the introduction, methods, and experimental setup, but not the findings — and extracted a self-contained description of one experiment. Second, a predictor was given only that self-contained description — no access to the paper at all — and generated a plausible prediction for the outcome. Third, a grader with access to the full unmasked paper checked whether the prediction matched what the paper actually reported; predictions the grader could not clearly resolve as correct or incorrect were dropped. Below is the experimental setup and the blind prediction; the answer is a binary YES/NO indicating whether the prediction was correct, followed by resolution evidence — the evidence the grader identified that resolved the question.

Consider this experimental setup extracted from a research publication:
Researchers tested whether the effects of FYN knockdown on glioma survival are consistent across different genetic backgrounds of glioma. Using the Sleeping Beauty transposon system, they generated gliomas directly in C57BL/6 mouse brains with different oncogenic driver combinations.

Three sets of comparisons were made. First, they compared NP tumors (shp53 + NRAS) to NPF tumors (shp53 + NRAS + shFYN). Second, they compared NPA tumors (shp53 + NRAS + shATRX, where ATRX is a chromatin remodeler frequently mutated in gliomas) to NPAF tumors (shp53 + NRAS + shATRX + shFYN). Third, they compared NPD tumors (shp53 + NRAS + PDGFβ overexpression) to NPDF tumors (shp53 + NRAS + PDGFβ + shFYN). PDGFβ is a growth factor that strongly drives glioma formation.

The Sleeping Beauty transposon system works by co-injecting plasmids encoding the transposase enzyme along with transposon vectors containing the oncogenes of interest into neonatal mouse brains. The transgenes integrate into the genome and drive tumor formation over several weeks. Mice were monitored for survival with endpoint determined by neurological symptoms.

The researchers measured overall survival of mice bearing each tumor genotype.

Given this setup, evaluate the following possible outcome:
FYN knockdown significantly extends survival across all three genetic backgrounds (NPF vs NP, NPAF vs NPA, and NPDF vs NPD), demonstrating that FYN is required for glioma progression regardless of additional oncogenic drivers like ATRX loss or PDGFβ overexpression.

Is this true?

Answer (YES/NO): YES